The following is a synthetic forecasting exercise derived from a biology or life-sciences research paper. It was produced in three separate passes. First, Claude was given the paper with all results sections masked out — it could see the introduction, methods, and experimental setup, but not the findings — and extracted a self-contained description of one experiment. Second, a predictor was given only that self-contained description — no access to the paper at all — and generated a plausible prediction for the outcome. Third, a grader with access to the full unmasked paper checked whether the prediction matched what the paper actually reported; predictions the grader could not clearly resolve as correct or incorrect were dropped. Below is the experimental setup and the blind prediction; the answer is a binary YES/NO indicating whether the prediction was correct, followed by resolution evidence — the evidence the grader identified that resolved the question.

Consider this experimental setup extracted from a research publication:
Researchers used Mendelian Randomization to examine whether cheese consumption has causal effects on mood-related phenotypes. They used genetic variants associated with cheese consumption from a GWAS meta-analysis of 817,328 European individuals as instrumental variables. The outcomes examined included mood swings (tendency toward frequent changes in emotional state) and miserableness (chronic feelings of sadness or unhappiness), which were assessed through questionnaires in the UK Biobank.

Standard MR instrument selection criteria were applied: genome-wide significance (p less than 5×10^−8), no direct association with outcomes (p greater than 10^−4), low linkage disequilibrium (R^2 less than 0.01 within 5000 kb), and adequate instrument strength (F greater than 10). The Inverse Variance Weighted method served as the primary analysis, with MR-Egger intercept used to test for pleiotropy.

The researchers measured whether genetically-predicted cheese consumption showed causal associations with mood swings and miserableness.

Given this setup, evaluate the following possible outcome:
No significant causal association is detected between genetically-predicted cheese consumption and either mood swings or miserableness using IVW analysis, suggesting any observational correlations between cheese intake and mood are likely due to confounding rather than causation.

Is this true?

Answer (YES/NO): NO